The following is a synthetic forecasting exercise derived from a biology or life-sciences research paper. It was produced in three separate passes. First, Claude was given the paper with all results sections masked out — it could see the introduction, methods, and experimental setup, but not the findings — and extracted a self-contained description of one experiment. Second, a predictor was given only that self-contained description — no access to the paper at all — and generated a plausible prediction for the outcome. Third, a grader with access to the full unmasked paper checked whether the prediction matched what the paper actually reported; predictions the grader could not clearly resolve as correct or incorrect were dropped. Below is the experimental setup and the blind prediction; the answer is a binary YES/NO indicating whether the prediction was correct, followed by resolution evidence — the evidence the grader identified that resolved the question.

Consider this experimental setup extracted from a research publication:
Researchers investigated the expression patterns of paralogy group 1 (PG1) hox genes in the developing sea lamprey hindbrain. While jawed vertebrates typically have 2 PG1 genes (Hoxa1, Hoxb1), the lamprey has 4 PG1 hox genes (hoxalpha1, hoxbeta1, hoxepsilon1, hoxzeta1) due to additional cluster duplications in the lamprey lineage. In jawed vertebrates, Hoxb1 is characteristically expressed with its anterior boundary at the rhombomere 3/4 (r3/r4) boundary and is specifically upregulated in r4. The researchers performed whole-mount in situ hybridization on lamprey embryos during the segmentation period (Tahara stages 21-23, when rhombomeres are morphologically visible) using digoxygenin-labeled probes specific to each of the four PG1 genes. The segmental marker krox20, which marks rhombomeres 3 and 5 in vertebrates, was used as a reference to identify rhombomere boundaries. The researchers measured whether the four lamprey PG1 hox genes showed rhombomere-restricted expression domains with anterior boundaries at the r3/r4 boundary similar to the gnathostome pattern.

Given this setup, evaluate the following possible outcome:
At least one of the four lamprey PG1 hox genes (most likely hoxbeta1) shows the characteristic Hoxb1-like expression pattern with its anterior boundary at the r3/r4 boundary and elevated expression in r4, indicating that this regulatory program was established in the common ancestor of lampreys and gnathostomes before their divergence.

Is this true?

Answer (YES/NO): YES